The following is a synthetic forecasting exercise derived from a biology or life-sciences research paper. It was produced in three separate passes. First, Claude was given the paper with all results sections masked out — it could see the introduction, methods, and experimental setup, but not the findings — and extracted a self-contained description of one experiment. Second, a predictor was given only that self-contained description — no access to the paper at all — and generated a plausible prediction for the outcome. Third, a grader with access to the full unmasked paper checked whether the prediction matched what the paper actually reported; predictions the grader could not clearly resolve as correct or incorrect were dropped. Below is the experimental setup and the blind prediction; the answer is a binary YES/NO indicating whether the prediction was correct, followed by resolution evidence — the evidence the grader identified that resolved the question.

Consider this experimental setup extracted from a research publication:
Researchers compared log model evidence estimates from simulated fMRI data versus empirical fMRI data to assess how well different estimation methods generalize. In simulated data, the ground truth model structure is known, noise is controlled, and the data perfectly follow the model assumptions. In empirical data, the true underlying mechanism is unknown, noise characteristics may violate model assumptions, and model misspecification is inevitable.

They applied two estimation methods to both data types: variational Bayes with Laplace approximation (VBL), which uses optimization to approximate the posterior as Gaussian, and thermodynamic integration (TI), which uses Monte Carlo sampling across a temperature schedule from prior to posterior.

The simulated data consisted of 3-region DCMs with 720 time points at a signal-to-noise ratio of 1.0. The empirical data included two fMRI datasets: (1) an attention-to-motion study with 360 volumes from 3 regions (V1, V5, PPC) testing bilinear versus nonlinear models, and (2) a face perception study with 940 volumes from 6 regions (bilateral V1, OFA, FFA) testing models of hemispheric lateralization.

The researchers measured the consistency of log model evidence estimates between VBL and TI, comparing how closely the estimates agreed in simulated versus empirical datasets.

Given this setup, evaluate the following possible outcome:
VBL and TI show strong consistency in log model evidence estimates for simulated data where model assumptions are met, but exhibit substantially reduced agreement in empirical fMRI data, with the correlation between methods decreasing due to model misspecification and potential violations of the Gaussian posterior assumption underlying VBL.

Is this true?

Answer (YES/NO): NO